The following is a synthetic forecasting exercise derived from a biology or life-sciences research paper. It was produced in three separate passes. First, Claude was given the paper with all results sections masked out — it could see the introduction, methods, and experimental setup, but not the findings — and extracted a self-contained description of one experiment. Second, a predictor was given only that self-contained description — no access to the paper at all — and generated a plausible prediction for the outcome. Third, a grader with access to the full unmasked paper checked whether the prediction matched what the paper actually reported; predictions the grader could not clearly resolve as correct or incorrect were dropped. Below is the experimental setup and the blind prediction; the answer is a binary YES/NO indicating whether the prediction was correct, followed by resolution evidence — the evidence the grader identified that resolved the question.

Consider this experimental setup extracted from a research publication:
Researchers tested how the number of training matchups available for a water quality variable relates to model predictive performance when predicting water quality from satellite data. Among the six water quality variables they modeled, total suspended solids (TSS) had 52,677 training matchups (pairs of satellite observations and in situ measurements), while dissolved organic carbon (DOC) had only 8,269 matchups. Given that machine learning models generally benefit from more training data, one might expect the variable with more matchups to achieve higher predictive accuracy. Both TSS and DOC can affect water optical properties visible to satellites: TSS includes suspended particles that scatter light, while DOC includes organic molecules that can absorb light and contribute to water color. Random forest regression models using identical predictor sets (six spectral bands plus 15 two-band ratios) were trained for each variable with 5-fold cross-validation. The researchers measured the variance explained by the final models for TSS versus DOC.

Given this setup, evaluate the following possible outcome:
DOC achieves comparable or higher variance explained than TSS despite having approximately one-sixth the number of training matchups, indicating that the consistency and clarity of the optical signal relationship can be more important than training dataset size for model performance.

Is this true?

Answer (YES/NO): YES